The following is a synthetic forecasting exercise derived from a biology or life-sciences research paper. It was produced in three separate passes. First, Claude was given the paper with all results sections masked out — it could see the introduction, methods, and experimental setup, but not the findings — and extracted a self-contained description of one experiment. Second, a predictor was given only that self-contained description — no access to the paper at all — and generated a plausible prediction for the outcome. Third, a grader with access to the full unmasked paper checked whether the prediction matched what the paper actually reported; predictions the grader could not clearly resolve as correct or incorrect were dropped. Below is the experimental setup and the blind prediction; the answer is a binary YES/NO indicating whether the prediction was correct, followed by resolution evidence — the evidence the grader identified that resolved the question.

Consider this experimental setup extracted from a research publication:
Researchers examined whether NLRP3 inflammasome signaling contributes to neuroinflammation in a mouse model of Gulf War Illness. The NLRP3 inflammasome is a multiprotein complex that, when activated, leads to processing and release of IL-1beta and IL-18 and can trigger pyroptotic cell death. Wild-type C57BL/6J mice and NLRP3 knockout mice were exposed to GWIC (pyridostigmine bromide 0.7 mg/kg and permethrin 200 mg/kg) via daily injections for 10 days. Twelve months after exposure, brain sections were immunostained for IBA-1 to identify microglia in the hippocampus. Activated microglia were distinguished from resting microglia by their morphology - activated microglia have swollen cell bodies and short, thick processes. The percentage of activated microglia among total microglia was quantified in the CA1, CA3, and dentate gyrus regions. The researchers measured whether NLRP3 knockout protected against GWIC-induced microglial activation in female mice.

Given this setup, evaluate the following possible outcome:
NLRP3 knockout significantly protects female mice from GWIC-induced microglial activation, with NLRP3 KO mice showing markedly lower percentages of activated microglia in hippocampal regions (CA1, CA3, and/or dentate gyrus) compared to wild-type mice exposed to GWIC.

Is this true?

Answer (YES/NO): YES